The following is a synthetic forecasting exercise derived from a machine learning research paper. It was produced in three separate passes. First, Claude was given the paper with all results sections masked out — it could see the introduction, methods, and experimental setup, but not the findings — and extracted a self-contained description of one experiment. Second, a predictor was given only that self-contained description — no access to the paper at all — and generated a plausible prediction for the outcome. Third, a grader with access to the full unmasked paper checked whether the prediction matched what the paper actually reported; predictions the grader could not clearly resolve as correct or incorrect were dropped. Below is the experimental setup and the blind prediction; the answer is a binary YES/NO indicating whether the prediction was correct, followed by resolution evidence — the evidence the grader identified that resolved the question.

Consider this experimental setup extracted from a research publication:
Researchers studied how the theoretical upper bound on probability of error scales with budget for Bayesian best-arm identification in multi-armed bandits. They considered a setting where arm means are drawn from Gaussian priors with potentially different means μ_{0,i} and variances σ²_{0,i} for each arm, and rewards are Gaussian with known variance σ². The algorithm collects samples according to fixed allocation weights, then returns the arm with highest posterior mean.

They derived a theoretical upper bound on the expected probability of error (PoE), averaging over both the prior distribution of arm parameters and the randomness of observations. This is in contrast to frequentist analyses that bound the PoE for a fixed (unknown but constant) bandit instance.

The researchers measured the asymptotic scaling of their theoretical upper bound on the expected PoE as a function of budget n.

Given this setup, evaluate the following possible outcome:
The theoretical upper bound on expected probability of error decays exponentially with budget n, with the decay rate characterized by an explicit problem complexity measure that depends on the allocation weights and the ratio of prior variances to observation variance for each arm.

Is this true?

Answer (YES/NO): NO